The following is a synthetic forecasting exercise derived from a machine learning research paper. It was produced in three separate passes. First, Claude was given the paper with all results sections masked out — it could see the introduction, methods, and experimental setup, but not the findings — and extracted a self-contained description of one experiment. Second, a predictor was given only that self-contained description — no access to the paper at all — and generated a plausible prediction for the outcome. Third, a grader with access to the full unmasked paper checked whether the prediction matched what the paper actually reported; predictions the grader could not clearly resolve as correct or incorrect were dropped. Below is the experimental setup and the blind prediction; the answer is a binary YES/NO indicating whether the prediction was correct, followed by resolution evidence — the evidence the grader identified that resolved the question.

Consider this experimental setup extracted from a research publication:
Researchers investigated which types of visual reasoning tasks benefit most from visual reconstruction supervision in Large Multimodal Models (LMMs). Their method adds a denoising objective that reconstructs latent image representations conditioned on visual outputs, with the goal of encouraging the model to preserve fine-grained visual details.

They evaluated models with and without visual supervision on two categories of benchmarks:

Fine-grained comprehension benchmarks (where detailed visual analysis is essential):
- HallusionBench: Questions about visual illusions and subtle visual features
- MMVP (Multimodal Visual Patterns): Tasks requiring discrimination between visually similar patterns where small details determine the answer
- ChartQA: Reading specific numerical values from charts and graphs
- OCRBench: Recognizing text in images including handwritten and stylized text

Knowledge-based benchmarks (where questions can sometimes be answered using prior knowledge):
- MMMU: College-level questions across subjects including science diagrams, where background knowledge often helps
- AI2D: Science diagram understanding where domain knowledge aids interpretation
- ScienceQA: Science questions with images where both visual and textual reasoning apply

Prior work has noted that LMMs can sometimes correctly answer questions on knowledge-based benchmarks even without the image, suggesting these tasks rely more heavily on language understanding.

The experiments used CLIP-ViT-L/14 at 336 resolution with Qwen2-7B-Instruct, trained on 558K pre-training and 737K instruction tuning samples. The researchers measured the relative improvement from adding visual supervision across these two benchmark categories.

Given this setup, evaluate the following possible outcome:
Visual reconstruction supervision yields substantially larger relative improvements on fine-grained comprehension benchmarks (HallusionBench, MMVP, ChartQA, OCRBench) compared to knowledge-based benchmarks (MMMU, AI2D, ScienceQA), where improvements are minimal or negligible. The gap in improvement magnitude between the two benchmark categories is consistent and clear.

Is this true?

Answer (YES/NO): YES